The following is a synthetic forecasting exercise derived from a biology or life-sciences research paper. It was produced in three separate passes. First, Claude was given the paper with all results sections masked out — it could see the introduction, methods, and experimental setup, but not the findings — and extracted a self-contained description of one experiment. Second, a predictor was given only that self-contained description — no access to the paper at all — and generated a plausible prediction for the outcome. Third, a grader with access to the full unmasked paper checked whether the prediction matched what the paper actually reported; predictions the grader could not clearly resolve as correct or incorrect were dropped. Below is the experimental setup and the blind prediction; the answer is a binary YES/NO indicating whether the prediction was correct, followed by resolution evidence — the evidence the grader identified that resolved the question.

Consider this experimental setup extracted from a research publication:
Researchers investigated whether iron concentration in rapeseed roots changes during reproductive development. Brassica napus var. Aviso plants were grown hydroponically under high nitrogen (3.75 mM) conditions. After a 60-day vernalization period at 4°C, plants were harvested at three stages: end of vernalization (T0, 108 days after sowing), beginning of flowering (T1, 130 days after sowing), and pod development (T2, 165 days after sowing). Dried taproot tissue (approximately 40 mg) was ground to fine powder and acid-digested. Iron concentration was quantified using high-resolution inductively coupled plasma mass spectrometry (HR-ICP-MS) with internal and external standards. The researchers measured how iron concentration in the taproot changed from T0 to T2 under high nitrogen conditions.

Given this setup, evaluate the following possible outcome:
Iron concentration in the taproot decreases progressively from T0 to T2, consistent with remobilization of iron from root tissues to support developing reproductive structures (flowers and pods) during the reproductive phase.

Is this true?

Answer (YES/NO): NO